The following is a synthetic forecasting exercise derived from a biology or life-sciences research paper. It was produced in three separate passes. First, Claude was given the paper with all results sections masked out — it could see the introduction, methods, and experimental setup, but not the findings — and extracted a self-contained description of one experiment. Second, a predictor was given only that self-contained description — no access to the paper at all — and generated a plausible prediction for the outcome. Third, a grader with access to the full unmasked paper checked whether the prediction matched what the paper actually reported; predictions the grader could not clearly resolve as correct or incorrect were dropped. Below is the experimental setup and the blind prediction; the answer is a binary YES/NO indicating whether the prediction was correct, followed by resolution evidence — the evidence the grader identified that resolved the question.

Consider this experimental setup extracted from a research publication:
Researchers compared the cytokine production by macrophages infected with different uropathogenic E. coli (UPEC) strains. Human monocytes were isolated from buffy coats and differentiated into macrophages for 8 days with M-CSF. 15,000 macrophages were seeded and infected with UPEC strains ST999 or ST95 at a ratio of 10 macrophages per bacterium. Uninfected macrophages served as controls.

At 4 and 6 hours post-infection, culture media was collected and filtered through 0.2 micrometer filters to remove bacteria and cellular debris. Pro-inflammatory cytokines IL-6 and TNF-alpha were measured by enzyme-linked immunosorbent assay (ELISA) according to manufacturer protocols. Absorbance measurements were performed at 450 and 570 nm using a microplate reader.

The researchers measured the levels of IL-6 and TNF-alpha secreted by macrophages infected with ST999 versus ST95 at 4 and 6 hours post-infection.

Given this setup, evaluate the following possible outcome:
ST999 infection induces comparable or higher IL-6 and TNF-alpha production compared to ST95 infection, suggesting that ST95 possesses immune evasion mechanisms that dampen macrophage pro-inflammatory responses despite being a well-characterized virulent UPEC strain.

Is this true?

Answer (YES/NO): YES